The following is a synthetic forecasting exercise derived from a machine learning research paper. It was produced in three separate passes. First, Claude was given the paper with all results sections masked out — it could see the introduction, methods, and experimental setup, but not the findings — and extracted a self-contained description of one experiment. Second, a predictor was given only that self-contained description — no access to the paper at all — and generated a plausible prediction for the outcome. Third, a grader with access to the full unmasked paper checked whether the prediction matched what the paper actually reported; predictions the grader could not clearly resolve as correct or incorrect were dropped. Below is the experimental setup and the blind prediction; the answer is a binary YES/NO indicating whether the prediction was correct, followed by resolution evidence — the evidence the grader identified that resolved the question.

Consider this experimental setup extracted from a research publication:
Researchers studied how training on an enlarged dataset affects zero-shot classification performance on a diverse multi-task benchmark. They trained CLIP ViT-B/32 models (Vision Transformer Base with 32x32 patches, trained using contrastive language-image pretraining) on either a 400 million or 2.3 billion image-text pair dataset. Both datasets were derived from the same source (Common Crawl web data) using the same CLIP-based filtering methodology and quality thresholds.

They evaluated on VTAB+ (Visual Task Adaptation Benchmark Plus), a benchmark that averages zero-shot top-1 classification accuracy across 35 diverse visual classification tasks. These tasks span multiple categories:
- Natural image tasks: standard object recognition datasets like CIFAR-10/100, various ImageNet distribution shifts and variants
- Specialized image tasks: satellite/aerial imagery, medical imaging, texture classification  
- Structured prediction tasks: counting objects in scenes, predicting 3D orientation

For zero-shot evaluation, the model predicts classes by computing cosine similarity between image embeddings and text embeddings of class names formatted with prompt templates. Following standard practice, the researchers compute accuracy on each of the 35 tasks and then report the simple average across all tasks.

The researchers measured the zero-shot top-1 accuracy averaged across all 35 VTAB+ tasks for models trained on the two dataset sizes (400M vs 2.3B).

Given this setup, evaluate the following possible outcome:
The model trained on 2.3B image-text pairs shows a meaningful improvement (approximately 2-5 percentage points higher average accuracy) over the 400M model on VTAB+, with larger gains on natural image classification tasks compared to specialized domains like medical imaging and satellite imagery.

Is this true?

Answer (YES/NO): NO